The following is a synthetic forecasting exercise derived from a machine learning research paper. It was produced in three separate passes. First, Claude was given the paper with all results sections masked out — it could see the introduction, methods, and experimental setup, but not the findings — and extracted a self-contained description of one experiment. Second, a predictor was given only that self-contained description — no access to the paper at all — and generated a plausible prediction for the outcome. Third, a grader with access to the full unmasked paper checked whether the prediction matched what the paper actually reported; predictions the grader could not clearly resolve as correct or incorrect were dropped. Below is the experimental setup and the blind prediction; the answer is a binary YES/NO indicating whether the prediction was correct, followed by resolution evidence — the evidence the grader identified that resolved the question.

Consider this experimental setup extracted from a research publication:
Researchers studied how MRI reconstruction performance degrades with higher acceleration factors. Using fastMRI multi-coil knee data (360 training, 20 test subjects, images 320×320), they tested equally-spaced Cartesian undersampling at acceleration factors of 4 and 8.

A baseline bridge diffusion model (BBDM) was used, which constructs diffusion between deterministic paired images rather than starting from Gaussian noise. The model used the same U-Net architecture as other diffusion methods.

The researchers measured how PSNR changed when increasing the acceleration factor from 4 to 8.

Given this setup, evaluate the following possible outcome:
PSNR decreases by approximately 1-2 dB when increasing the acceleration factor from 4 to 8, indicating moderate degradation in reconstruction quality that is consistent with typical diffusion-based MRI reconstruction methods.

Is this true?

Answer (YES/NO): NO